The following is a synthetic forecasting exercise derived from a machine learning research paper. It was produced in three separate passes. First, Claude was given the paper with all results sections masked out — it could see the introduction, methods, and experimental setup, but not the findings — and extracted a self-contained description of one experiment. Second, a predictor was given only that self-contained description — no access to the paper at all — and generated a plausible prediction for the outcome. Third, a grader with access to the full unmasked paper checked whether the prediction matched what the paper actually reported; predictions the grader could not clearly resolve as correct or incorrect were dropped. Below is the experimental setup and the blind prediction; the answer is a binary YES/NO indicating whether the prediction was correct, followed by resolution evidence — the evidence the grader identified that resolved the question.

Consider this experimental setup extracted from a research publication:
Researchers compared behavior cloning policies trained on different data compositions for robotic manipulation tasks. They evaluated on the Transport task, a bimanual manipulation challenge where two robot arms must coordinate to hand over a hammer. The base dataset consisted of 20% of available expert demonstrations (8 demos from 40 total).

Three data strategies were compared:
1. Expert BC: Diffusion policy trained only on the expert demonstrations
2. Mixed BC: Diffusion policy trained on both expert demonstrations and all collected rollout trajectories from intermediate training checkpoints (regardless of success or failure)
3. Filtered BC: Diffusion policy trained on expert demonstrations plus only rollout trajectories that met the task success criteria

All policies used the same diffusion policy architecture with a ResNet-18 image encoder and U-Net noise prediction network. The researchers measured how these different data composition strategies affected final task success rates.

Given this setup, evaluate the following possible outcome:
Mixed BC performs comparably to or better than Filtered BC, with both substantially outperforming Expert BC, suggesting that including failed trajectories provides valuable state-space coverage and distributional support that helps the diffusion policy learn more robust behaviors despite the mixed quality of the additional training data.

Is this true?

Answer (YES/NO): NO